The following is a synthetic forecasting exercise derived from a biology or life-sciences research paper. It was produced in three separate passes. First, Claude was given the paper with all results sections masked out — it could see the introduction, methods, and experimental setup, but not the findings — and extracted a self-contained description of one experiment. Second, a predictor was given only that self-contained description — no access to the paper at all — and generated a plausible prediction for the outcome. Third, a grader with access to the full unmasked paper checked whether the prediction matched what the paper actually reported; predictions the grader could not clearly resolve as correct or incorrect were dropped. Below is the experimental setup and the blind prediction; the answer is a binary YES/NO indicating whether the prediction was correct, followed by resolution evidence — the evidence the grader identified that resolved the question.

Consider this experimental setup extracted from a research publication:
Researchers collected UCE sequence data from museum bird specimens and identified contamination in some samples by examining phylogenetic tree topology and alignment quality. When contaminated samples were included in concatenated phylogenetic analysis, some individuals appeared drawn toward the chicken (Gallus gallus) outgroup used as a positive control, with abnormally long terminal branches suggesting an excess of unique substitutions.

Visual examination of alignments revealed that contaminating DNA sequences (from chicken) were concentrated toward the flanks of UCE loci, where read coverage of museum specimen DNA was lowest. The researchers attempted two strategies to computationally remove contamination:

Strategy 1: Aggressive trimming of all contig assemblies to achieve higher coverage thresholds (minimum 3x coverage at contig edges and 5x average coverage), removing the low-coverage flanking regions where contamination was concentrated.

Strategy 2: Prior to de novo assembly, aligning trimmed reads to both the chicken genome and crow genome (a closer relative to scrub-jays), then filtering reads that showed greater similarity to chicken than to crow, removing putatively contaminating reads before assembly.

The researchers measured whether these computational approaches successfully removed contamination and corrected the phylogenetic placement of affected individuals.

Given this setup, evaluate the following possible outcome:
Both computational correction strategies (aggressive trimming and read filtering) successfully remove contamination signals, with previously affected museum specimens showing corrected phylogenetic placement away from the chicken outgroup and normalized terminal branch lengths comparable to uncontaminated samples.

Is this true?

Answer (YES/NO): NO